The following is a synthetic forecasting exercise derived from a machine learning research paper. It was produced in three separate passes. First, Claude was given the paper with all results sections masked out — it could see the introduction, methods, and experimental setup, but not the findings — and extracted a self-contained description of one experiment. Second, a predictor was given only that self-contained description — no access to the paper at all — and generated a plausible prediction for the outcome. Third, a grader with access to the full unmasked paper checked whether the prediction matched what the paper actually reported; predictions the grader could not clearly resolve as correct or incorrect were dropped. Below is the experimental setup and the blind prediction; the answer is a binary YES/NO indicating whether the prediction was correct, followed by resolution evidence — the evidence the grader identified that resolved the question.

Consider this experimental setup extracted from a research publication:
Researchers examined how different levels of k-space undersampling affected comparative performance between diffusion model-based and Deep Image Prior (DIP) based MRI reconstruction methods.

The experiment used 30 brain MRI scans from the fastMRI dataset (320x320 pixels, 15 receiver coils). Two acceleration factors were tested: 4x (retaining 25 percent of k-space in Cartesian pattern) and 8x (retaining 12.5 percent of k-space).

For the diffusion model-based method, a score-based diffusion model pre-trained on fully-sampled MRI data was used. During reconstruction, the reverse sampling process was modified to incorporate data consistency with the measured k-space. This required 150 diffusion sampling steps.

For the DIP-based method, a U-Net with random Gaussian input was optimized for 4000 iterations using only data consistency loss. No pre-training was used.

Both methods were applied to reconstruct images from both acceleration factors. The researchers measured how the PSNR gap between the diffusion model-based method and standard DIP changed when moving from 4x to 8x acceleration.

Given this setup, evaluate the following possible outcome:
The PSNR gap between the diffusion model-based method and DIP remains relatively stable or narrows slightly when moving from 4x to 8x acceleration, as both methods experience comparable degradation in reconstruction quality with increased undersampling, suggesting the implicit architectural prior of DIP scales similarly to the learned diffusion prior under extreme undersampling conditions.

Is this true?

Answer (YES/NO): NO